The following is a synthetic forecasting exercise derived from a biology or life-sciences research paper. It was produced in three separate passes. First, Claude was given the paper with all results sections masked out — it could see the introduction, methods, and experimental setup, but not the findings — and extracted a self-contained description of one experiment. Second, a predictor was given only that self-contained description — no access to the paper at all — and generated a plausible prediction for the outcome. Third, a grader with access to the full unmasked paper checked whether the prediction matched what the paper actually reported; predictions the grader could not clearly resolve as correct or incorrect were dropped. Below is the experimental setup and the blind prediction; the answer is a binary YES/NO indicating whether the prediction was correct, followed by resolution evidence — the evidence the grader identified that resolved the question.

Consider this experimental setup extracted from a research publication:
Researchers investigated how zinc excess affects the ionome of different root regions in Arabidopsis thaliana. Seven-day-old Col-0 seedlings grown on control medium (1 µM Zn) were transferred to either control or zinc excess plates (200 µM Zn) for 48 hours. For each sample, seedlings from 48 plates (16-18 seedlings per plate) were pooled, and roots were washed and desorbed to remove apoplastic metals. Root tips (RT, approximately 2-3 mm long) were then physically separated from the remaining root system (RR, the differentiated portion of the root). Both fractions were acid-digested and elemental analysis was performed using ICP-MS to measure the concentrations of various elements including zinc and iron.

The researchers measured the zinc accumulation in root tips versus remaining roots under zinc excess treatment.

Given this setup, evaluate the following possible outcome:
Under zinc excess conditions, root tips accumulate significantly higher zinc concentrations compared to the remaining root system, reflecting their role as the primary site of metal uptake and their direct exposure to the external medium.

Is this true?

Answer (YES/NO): NO